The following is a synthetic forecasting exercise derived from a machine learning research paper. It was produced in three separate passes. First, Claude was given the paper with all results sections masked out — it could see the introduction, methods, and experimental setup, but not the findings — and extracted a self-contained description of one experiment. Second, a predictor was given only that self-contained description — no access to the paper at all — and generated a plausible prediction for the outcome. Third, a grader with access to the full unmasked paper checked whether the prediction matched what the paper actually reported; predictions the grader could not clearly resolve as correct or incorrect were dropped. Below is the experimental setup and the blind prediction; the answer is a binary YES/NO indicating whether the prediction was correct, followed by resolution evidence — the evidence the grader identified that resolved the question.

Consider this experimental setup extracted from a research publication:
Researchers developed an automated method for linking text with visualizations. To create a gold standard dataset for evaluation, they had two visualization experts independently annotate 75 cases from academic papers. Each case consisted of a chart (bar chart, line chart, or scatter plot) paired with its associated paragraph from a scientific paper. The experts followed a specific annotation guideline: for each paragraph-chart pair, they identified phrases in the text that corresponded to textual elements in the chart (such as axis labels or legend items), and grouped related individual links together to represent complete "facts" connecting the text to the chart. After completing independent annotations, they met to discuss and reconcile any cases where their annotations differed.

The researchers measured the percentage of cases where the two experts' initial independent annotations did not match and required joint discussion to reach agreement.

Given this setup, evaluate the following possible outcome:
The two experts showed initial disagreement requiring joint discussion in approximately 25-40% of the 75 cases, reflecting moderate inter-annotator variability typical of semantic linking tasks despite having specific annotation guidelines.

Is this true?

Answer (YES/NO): YES